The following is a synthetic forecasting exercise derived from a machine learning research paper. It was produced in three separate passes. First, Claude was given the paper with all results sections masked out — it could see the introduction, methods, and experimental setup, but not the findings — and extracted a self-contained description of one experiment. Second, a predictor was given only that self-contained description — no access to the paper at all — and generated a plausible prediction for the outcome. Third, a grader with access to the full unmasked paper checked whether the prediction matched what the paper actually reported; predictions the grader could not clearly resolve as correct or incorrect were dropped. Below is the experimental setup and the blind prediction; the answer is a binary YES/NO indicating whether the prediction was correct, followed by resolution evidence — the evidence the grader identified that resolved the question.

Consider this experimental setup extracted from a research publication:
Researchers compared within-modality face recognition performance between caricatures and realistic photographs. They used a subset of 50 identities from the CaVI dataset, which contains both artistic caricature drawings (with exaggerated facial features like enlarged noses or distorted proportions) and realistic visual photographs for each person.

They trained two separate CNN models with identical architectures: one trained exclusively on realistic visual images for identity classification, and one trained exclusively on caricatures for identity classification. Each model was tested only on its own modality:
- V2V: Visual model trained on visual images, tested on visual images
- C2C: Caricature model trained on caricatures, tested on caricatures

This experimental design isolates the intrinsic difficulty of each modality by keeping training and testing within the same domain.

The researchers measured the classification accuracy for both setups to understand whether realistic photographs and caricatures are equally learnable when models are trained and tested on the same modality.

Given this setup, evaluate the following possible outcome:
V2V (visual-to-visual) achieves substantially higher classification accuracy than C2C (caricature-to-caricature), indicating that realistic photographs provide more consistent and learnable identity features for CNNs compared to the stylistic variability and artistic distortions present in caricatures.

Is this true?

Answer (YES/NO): YES